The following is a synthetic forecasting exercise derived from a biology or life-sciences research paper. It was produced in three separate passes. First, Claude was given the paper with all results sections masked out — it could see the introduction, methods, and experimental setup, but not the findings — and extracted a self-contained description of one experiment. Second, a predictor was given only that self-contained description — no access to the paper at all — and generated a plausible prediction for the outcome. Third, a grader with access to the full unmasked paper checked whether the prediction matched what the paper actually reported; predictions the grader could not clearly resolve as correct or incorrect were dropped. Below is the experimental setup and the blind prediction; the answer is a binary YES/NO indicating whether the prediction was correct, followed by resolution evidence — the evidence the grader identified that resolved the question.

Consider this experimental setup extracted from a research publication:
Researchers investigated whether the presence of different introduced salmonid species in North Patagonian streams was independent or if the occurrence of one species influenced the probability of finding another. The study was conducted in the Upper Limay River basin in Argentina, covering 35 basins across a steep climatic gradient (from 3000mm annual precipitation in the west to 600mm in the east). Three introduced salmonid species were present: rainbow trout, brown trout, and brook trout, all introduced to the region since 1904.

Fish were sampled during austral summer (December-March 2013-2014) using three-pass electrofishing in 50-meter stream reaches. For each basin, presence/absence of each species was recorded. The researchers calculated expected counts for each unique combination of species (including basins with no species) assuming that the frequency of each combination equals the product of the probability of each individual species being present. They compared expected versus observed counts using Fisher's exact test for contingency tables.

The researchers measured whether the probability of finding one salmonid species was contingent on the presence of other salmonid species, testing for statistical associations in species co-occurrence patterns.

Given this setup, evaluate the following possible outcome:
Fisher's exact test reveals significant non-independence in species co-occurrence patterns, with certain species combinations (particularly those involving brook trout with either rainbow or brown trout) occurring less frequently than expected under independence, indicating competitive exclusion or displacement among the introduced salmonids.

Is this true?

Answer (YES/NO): NO